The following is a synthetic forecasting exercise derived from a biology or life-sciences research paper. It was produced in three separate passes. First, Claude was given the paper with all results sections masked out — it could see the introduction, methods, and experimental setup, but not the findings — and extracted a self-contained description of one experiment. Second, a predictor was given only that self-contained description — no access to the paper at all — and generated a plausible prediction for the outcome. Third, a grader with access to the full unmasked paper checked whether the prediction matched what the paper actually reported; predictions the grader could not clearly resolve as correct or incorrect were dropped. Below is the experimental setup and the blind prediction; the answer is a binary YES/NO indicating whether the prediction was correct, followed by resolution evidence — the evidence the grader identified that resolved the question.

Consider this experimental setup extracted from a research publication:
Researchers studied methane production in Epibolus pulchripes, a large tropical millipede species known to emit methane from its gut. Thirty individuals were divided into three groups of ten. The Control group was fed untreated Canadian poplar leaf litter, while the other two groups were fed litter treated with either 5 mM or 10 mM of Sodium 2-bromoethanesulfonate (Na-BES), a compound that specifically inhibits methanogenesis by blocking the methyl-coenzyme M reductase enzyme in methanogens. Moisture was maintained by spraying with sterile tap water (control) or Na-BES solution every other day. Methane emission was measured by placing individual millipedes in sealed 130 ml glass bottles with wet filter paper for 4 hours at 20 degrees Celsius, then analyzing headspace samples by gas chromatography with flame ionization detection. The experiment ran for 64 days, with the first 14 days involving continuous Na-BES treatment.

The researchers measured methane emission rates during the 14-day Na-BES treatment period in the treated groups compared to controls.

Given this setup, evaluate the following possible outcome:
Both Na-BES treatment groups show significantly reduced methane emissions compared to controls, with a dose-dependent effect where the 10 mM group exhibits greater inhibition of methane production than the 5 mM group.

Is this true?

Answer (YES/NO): NO